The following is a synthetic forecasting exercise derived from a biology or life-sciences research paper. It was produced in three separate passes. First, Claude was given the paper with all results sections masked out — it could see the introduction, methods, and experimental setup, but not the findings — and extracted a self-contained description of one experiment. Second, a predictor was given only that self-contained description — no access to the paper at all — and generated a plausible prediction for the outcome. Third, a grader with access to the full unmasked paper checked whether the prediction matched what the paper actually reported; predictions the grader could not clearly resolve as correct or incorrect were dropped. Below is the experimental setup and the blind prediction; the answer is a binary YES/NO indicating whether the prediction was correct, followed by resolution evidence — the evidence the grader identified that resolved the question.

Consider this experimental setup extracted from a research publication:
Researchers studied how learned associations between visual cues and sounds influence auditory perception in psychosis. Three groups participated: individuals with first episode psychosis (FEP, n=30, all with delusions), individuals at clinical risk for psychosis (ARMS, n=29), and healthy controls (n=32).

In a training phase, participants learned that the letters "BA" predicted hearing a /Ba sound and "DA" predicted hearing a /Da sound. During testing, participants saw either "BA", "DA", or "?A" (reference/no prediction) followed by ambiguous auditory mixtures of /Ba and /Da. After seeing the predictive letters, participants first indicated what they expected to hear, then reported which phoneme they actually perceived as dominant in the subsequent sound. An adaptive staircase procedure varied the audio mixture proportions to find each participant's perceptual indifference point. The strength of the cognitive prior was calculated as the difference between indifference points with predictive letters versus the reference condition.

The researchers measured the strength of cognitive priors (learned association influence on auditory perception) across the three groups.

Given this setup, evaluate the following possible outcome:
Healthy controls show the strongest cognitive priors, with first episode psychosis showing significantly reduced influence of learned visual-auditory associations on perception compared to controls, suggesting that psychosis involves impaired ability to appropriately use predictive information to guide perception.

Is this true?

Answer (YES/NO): NO